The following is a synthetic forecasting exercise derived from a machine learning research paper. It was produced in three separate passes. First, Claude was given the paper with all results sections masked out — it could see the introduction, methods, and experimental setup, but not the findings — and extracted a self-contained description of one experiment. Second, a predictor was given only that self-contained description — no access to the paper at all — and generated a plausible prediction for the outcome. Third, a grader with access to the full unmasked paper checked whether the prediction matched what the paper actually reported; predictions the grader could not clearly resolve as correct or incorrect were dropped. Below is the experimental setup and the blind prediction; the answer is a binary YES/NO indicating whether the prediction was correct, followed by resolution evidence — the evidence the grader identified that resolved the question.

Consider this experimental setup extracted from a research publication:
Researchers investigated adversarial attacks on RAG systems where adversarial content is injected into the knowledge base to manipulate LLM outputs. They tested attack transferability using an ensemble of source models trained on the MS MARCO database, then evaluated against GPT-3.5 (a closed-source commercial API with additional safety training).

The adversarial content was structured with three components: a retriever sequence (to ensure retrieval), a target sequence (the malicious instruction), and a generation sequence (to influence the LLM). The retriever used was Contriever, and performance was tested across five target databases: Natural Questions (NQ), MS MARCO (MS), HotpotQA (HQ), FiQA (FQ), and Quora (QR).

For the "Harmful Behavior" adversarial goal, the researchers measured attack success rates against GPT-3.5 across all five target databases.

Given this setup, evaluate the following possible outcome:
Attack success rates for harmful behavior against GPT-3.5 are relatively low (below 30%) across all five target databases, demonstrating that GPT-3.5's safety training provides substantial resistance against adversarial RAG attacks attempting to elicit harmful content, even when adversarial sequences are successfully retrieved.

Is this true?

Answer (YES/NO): YES